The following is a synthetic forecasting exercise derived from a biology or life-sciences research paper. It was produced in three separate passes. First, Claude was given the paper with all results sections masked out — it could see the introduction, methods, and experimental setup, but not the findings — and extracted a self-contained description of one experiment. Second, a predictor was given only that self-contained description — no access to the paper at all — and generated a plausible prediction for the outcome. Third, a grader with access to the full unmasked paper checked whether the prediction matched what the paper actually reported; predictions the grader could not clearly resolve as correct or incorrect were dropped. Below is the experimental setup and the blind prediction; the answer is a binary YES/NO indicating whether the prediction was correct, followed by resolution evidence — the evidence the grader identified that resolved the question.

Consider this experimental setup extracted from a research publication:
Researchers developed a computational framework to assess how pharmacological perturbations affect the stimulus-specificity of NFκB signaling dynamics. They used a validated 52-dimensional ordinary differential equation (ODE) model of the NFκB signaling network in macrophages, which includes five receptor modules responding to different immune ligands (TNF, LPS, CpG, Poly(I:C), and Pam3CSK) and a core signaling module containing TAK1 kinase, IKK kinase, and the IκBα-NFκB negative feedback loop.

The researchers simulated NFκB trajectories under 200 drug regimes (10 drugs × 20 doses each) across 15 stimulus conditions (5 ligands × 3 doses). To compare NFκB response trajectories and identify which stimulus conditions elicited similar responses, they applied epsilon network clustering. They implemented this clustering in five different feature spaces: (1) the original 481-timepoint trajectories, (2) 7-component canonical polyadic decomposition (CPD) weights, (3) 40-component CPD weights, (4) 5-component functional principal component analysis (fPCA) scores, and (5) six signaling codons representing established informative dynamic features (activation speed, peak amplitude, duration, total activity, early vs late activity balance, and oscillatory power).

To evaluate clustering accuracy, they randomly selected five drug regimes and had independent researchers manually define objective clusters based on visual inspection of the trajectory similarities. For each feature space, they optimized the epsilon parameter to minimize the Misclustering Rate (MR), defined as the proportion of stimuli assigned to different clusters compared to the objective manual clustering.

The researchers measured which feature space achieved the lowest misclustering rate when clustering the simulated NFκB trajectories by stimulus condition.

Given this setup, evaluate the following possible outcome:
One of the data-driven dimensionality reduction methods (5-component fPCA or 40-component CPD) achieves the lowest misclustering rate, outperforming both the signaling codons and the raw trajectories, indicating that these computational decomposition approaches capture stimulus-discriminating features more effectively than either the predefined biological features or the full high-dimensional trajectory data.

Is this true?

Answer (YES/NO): NO